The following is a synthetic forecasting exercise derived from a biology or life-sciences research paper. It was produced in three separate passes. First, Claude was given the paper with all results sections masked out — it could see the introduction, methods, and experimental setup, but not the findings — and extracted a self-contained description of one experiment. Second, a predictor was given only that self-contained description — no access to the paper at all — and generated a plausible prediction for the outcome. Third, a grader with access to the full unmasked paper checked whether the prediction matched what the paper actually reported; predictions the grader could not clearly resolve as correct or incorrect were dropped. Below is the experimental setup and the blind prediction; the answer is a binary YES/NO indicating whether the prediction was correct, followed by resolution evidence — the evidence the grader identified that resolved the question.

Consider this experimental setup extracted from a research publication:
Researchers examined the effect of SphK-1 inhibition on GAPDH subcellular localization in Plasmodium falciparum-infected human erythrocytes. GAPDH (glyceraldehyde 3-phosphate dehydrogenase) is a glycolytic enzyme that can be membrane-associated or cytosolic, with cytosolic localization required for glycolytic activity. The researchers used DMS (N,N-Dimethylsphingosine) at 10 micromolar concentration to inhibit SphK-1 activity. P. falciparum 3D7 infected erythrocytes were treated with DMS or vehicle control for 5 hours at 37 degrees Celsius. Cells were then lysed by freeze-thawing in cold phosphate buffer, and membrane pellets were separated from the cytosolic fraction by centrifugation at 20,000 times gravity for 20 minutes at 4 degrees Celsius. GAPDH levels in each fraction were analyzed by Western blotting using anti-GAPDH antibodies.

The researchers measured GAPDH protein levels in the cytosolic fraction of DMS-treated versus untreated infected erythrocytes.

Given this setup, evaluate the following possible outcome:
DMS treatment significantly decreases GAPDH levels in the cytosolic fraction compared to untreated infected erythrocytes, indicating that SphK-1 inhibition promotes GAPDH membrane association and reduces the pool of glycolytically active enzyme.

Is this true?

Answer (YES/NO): YES